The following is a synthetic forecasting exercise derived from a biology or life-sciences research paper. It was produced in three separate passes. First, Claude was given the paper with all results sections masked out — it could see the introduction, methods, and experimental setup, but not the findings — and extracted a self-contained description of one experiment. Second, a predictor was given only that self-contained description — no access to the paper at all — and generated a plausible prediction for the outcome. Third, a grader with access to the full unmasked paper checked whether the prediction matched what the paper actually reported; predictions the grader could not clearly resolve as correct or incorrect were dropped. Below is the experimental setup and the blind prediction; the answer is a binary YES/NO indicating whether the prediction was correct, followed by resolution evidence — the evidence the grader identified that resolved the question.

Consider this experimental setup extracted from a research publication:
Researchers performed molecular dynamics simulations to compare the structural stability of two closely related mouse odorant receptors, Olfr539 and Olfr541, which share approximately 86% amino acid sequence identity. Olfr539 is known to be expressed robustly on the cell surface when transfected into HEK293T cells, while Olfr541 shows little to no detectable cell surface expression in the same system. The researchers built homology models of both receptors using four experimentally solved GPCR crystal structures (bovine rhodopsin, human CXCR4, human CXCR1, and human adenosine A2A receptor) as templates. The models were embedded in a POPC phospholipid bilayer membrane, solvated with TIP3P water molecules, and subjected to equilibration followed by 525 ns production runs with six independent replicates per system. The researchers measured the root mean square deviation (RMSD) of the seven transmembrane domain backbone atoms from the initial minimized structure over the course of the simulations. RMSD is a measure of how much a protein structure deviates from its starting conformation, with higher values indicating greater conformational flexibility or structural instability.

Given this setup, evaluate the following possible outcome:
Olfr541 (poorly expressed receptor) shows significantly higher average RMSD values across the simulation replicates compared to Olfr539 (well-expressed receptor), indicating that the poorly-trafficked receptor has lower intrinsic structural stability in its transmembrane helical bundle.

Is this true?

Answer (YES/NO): NO